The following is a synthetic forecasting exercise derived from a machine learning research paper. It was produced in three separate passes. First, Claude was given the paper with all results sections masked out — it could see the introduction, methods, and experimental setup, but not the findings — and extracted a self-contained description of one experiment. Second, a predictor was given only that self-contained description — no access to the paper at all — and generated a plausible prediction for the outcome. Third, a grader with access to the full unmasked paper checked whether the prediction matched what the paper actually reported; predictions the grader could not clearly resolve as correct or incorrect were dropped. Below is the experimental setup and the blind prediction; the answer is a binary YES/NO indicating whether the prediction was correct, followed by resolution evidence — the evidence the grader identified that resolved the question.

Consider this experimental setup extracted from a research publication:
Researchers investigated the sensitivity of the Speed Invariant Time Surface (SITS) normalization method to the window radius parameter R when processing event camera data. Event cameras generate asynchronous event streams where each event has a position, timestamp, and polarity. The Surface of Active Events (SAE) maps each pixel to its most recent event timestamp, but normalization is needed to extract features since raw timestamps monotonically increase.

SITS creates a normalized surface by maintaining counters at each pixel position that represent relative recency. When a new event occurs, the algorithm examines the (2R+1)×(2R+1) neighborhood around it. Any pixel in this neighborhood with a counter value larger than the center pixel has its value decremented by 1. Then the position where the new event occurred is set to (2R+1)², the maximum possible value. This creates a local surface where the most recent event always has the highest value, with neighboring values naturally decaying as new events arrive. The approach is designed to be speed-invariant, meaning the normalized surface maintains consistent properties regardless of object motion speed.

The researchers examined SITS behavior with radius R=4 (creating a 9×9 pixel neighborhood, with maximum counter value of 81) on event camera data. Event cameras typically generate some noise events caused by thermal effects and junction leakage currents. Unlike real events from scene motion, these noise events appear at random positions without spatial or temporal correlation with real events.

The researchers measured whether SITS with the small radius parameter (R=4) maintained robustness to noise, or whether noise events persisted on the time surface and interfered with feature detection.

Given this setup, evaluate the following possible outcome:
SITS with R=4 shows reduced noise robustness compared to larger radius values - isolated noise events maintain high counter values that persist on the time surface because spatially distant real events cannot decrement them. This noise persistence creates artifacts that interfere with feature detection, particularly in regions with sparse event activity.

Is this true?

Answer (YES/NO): YES